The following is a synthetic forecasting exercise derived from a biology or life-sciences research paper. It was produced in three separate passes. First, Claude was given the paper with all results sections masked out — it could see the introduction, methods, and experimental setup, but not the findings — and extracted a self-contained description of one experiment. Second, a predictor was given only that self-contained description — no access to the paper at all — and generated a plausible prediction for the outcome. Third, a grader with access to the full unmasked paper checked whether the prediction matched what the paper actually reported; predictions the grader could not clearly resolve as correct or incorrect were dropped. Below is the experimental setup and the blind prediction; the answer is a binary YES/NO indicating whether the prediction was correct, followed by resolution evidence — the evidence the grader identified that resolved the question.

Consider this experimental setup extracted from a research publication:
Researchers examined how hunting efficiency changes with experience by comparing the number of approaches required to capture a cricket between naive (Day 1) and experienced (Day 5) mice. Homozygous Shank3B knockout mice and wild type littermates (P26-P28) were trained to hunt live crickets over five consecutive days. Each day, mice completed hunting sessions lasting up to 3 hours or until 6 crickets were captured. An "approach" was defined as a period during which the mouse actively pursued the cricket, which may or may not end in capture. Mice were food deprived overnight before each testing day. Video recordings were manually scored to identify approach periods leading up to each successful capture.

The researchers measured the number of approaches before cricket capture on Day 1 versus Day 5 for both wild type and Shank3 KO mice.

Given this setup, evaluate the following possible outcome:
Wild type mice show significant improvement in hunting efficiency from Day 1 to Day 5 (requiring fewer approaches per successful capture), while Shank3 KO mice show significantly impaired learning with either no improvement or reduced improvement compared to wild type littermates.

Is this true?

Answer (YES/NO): YES